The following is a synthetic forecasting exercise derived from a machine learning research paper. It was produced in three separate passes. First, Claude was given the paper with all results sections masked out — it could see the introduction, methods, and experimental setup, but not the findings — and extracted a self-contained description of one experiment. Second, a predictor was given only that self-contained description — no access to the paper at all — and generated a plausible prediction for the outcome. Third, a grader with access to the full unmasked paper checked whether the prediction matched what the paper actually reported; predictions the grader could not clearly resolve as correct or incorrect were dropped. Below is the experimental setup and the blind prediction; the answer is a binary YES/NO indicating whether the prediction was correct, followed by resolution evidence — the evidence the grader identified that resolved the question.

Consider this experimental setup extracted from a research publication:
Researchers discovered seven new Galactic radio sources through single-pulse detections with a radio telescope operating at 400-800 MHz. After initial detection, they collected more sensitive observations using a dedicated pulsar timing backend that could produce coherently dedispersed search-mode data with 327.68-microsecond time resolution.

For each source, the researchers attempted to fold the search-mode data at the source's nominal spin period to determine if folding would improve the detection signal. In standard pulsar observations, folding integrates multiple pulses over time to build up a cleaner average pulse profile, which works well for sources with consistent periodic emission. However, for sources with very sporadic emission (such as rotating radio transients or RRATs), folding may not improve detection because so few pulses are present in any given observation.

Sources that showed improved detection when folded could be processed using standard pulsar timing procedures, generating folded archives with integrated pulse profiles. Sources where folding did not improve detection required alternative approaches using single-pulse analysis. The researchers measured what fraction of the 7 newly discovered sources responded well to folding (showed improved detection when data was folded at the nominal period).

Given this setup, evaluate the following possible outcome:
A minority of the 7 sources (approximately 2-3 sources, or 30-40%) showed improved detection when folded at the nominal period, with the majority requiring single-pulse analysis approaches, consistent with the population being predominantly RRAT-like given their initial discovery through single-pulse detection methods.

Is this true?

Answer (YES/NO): NO